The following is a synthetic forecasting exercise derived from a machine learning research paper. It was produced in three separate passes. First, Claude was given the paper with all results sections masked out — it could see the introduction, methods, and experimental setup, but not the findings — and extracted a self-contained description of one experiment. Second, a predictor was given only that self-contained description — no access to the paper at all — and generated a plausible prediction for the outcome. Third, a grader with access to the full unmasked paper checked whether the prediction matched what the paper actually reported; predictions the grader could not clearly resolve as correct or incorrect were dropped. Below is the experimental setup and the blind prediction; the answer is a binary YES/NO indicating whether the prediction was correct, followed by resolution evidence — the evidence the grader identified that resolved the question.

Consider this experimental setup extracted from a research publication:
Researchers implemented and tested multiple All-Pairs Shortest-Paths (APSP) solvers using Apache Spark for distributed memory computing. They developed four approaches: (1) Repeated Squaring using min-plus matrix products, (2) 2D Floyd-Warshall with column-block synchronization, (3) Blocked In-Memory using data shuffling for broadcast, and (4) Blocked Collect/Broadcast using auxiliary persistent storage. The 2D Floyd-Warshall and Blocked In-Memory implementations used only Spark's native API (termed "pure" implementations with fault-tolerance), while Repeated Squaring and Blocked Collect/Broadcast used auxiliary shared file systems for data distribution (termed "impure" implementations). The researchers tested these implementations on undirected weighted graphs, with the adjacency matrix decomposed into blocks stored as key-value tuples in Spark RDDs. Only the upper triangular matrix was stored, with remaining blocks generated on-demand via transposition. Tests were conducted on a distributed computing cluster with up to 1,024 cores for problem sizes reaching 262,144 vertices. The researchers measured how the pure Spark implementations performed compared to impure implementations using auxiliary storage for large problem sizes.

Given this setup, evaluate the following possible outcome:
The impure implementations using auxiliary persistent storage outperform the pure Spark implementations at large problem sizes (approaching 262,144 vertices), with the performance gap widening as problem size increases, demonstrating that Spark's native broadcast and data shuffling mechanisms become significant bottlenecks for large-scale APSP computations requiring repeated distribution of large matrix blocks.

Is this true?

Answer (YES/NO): YES